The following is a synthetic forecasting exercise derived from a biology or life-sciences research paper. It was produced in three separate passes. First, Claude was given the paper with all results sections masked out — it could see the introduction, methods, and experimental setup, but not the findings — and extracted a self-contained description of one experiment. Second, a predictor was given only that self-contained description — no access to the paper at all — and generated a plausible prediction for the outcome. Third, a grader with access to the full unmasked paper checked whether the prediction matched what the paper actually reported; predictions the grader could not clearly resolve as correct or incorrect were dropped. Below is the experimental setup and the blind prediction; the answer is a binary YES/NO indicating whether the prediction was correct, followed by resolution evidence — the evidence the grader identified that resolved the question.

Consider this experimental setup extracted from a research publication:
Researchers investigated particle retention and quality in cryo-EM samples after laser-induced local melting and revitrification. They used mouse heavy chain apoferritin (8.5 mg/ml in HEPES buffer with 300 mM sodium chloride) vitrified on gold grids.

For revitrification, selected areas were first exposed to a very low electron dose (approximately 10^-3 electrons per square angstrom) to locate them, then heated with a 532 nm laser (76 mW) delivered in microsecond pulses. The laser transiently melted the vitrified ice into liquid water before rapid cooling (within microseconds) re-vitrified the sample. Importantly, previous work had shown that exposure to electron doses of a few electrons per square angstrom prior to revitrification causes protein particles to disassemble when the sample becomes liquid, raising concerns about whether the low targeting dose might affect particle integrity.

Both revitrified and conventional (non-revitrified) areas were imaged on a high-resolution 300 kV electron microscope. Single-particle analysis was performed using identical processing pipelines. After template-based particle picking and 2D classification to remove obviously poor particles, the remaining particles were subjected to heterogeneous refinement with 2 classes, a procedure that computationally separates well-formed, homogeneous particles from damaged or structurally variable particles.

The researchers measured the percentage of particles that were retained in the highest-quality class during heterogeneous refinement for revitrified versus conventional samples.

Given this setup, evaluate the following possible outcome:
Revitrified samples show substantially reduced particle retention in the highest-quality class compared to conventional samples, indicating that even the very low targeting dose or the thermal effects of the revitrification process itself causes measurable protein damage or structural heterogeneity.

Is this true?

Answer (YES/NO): NO